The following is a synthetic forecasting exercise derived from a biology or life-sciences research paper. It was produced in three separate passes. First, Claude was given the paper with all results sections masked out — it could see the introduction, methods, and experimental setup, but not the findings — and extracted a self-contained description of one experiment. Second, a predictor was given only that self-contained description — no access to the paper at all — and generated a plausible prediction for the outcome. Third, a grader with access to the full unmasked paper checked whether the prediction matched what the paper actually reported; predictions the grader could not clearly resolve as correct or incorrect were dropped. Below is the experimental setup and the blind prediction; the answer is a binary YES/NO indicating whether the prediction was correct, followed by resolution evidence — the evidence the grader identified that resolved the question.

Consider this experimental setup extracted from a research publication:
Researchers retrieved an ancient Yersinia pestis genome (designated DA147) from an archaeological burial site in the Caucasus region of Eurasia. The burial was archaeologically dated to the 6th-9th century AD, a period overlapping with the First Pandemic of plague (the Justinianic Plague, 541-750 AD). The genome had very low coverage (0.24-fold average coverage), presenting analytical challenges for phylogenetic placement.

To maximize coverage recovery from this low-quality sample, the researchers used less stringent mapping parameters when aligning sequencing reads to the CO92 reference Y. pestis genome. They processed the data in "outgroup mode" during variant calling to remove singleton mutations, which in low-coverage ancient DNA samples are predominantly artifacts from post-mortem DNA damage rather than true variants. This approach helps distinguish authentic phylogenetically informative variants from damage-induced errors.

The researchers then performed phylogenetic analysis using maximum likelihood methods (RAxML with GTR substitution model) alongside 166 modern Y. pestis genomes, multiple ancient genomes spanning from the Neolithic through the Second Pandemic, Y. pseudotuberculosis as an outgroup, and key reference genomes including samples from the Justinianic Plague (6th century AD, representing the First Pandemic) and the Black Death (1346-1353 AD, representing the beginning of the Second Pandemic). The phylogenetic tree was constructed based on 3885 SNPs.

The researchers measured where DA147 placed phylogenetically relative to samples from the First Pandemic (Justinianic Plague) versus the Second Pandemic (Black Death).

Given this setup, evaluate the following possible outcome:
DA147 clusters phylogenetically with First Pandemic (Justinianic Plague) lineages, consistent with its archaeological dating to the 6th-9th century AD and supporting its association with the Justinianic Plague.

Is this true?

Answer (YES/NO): NO